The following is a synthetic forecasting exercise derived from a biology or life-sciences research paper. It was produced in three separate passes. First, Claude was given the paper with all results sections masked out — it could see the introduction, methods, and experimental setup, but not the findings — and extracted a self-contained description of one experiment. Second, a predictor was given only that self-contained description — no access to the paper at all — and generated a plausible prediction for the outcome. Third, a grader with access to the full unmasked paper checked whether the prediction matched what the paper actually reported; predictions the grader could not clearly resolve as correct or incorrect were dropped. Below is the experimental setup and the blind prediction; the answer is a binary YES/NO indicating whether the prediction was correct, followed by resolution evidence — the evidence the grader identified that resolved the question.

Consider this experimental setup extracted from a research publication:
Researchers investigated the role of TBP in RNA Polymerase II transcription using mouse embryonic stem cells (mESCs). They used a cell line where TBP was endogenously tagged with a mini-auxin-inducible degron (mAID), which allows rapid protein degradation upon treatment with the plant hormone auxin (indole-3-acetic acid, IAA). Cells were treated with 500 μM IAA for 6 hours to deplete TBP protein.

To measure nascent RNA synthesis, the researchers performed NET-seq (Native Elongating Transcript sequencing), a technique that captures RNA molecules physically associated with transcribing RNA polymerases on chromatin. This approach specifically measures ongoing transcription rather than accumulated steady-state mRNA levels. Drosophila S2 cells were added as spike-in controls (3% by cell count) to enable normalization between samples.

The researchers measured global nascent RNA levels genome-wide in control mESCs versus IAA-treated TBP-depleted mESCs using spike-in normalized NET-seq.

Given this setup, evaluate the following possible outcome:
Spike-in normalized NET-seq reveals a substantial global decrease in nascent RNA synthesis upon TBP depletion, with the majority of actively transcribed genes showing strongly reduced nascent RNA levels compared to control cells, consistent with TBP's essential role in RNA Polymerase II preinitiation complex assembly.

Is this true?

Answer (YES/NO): NO